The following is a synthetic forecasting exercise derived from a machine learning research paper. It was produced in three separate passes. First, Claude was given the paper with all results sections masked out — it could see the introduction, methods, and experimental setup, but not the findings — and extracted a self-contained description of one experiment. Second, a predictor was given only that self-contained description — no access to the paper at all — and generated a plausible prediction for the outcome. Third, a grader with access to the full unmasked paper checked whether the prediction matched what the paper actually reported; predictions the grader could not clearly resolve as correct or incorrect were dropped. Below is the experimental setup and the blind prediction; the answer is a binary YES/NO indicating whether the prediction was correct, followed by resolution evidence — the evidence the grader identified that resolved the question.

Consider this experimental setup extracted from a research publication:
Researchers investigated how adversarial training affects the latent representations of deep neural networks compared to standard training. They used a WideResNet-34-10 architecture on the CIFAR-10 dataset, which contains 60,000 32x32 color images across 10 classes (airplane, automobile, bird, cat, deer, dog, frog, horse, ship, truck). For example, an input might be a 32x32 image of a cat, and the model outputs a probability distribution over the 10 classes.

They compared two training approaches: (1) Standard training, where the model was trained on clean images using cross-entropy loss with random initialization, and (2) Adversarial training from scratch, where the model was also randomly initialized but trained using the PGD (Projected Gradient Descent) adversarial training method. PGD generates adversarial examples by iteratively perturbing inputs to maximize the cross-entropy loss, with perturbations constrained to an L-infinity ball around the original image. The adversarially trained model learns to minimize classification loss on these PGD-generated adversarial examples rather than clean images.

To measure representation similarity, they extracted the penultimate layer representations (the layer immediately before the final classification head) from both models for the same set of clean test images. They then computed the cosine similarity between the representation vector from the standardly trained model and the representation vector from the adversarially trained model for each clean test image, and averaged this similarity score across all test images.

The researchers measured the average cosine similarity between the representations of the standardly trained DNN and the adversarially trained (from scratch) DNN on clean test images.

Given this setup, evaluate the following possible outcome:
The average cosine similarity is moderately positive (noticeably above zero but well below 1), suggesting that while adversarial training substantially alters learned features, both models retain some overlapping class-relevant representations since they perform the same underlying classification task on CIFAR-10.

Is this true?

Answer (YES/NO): NO